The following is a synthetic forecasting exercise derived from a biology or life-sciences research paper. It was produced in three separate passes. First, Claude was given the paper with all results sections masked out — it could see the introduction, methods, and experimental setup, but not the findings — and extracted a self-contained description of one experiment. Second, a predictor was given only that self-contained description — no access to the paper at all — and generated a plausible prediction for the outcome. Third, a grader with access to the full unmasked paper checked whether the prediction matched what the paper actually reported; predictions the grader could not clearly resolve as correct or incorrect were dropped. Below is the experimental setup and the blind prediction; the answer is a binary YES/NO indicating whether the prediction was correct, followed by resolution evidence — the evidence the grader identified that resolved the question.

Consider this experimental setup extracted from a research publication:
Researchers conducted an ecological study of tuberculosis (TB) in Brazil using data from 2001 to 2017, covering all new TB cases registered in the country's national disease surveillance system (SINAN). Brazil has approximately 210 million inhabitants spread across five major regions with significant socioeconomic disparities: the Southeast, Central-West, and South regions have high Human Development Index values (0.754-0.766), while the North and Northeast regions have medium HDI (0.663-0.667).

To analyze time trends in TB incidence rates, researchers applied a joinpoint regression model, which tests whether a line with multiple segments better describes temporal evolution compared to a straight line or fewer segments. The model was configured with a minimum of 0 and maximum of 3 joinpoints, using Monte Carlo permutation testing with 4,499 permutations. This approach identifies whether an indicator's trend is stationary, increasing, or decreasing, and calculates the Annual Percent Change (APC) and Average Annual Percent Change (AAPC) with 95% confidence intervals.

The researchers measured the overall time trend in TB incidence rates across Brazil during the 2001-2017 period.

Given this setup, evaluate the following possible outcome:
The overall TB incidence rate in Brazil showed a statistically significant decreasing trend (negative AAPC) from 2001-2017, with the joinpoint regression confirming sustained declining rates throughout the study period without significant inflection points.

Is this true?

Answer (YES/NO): NO